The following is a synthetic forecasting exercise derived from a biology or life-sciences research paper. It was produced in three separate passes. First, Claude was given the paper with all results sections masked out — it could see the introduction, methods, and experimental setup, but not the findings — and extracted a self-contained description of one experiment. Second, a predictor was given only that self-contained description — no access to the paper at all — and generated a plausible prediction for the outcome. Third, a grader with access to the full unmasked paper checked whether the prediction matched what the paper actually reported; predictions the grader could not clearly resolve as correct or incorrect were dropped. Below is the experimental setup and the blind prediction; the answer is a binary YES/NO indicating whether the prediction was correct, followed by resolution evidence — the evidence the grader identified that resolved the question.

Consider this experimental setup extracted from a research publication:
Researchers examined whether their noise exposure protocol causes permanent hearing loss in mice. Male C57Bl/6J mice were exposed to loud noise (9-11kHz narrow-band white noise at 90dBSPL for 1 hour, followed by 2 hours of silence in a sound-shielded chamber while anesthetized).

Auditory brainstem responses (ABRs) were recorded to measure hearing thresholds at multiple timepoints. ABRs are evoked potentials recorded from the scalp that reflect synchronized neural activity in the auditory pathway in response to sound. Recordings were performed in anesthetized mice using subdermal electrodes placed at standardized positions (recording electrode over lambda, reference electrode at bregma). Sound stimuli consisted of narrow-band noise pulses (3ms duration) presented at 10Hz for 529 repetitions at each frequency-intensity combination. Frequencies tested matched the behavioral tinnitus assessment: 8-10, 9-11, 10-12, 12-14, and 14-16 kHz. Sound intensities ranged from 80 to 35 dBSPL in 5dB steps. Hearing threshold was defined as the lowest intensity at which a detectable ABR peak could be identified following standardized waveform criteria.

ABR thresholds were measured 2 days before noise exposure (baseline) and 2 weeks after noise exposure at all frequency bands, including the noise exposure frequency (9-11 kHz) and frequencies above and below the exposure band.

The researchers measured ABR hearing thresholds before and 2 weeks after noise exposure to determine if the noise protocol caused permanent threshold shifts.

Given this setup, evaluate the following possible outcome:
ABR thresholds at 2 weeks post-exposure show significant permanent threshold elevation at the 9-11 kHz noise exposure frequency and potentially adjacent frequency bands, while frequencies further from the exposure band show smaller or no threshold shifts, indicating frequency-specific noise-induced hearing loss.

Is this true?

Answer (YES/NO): NO